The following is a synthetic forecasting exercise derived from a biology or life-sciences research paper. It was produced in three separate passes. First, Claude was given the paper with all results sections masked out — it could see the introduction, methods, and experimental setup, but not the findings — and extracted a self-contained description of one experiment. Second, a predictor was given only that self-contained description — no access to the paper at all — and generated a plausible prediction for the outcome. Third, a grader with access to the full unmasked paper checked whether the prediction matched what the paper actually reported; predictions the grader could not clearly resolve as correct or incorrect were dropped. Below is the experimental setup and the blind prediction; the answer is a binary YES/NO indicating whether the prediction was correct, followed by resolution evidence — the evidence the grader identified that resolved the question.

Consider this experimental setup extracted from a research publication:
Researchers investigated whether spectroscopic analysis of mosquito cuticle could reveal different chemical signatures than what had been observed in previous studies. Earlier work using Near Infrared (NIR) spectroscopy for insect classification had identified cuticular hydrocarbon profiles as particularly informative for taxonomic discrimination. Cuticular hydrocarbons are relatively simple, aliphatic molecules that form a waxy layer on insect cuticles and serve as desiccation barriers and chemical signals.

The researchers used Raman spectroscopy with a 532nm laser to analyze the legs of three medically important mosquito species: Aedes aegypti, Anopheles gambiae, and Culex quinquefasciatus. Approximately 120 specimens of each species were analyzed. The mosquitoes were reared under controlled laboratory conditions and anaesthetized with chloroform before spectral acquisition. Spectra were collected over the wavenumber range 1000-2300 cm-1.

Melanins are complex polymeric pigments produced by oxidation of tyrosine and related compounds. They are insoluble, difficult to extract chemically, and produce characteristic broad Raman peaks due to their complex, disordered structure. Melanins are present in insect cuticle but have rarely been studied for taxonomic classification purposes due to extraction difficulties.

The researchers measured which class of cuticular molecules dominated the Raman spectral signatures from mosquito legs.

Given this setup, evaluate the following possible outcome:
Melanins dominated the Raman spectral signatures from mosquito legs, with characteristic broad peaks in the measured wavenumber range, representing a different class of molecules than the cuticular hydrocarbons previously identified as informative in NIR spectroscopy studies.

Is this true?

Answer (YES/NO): YES